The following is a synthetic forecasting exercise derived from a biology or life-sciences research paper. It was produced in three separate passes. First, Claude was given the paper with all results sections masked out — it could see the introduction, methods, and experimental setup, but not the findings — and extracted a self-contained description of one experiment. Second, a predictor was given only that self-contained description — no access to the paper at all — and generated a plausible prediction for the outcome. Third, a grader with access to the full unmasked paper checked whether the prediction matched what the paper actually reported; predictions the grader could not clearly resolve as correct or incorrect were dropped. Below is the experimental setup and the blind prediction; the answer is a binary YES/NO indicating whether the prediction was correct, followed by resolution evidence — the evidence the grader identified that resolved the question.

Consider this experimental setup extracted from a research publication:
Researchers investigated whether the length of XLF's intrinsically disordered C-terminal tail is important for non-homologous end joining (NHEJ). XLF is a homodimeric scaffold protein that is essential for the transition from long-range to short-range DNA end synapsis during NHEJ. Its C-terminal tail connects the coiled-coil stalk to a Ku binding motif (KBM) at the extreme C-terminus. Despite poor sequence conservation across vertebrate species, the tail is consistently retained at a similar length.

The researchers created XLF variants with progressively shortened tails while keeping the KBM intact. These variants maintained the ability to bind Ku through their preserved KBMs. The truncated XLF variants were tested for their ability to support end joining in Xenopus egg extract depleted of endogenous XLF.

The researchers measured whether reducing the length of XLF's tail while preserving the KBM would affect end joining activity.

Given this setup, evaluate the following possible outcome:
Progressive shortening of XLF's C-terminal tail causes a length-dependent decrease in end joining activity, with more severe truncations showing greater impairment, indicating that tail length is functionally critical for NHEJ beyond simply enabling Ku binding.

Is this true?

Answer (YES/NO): YES